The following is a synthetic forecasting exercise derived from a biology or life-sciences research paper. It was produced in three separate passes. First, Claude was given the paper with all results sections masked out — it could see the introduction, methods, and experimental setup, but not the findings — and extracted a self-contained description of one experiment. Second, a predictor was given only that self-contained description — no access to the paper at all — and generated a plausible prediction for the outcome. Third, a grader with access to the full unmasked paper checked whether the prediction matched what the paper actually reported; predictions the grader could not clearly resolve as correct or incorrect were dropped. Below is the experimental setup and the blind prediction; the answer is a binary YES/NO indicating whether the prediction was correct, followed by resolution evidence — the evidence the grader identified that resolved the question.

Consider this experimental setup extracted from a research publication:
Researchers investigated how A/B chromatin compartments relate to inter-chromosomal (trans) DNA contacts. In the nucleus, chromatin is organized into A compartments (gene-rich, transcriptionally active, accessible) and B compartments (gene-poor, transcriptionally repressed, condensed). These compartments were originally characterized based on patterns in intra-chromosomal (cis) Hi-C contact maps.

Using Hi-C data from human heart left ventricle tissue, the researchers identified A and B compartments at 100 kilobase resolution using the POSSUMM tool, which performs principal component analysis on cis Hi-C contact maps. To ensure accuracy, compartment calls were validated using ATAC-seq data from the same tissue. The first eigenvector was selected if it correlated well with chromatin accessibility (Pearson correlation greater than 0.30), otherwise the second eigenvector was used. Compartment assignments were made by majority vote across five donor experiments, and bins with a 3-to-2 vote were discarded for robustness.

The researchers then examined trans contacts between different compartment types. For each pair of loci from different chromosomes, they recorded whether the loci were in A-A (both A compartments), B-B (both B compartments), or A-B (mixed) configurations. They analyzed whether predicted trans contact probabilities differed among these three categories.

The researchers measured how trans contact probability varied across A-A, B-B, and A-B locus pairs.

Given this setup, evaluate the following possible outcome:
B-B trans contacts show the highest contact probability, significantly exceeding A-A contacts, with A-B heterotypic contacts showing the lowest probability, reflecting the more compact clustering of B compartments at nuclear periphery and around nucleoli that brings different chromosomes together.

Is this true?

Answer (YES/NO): NO